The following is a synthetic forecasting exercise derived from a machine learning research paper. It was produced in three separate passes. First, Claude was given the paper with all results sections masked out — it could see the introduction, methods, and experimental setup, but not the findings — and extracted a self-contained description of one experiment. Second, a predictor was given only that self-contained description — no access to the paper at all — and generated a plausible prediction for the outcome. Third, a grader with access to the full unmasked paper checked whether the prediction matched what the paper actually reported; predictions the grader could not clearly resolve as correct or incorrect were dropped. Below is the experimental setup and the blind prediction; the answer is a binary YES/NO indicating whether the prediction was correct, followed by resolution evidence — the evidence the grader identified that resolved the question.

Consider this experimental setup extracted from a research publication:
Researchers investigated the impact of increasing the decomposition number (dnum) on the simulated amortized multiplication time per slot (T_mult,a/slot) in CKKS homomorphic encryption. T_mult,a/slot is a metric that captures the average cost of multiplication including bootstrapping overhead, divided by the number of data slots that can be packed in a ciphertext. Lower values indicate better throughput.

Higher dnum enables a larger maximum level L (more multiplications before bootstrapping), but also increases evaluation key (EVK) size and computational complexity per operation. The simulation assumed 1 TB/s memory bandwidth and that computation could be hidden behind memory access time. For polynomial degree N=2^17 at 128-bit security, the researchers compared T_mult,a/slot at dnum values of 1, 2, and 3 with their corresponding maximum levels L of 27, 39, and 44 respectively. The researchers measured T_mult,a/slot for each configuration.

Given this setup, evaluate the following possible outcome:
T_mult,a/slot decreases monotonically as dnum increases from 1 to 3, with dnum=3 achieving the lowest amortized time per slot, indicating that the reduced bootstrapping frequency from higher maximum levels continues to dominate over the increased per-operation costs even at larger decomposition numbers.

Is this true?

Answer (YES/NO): NO